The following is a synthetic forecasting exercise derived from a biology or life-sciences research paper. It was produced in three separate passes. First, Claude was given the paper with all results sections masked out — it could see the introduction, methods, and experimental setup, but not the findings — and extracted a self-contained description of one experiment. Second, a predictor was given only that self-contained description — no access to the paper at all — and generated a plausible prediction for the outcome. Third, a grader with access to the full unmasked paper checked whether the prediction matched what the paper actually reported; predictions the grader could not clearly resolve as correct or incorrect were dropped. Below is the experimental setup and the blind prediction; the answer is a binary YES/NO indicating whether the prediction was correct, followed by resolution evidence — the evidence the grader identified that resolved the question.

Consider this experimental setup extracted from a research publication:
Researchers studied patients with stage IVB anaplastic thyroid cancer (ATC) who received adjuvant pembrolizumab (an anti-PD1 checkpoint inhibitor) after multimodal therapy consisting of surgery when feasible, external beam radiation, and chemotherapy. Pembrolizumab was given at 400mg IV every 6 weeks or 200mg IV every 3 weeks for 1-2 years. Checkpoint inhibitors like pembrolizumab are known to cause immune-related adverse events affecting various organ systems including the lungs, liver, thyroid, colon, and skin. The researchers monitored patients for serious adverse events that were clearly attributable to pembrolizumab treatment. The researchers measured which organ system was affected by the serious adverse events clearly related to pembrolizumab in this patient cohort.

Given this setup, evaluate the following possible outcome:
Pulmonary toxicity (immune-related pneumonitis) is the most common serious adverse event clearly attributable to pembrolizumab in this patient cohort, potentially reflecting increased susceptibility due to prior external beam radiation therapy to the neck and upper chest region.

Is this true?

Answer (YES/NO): YES